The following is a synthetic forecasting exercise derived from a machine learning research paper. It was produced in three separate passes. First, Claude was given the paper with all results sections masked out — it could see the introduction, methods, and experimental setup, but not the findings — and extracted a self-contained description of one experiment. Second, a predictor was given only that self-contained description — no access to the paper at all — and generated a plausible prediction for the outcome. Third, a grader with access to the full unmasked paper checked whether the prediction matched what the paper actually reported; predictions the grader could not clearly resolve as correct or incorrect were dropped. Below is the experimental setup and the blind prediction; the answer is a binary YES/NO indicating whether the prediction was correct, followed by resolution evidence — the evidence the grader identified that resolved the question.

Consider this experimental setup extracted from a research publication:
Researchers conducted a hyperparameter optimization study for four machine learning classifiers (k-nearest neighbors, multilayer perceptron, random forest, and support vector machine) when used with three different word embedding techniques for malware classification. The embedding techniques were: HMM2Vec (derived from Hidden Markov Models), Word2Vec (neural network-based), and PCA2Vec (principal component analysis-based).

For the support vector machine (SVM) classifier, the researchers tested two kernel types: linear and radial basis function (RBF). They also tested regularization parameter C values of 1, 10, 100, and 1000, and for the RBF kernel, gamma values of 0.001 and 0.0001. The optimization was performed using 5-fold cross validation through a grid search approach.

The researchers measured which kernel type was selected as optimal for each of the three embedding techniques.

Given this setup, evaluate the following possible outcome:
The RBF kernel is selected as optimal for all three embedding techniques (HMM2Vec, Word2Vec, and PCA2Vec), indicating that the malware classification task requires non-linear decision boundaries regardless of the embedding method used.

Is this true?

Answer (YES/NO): NO